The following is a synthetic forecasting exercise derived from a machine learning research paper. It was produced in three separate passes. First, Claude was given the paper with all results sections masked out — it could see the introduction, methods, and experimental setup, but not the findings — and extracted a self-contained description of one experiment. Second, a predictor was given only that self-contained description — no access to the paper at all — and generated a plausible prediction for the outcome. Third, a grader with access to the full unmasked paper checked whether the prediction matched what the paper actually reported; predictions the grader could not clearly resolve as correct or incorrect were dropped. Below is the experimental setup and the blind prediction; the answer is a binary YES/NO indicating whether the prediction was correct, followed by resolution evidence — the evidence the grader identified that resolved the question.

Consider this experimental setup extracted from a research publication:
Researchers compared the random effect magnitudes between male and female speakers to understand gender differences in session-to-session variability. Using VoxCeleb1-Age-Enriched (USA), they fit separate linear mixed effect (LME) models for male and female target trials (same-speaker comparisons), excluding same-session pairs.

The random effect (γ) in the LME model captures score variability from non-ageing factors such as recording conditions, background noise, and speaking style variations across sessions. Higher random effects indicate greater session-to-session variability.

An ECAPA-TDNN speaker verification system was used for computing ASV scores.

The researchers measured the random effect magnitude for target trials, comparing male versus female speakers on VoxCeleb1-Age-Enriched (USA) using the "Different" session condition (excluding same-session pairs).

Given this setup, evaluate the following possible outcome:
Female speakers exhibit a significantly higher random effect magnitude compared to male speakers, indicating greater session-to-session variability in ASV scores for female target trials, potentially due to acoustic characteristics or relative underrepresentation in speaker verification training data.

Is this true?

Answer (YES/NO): YES